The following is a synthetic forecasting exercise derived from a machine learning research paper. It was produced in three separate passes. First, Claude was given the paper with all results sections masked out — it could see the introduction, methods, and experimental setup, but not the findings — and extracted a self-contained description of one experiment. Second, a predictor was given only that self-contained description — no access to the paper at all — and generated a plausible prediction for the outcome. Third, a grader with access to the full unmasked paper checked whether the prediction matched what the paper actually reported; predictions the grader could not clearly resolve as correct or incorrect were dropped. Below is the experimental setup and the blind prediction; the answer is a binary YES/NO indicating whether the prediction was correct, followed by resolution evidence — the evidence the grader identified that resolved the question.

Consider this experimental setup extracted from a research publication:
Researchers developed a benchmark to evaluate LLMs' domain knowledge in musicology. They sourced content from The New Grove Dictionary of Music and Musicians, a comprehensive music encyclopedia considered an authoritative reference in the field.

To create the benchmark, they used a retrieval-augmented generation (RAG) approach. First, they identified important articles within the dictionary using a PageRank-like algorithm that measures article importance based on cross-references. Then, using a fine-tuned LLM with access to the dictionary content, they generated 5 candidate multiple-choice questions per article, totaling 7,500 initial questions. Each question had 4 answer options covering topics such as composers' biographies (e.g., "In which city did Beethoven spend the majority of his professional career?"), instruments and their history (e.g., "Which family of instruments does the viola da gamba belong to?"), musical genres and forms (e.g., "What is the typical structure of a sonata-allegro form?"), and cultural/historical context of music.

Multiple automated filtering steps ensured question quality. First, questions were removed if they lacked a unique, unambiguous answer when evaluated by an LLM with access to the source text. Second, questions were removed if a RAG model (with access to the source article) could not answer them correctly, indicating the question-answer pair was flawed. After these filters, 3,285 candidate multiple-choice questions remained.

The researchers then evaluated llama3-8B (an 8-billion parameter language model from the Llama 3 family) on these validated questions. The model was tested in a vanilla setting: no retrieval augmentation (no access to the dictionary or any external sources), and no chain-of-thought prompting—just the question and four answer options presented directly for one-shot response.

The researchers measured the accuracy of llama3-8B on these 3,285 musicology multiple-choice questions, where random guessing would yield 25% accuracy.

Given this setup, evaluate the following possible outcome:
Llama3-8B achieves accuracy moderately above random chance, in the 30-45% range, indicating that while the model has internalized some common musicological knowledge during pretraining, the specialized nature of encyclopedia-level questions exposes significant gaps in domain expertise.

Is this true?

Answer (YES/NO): NO